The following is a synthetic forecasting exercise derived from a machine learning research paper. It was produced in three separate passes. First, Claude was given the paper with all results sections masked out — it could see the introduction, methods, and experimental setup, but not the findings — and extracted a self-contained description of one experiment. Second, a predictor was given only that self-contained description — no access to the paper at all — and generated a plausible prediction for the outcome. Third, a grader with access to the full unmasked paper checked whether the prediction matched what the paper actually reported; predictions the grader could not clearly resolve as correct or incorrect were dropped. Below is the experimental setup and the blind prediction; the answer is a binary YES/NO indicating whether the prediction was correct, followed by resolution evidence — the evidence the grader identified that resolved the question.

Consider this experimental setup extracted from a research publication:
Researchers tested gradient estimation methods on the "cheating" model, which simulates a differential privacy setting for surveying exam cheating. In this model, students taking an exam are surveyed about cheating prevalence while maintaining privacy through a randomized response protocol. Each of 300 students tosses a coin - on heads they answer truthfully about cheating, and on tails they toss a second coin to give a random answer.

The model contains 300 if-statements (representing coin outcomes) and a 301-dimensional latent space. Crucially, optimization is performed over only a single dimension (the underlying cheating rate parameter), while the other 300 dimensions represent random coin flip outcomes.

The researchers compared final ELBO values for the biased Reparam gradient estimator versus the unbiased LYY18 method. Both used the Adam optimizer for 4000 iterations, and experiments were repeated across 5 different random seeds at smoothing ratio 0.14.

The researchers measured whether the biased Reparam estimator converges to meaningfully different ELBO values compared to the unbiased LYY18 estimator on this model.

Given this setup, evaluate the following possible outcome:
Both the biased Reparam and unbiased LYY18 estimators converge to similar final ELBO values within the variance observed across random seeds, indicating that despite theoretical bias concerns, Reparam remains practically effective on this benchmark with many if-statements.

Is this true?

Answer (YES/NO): NO